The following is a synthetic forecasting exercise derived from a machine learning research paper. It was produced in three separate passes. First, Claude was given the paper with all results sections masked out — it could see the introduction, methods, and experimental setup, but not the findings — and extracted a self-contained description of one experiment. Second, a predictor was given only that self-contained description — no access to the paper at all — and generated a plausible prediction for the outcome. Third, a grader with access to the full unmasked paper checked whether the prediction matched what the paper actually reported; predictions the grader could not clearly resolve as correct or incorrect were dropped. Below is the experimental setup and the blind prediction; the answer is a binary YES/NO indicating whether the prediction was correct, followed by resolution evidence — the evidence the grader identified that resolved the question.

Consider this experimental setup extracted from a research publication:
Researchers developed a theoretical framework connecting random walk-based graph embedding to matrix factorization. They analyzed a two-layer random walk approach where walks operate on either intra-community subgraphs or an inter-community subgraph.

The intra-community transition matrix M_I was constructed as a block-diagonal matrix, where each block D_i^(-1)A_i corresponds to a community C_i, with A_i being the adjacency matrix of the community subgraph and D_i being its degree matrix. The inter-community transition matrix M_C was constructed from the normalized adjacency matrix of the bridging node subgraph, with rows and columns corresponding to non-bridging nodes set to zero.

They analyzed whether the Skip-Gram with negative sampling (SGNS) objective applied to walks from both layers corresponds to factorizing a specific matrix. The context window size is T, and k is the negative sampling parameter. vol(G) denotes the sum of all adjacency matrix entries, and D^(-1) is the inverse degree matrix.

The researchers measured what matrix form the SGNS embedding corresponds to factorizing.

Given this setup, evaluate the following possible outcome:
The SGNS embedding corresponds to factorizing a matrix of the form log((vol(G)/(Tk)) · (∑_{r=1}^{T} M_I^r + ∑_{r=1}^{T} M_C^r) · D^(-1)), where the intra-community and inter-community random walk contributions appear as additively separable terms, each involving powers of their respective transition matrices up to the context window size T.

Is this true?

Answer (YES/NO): YES